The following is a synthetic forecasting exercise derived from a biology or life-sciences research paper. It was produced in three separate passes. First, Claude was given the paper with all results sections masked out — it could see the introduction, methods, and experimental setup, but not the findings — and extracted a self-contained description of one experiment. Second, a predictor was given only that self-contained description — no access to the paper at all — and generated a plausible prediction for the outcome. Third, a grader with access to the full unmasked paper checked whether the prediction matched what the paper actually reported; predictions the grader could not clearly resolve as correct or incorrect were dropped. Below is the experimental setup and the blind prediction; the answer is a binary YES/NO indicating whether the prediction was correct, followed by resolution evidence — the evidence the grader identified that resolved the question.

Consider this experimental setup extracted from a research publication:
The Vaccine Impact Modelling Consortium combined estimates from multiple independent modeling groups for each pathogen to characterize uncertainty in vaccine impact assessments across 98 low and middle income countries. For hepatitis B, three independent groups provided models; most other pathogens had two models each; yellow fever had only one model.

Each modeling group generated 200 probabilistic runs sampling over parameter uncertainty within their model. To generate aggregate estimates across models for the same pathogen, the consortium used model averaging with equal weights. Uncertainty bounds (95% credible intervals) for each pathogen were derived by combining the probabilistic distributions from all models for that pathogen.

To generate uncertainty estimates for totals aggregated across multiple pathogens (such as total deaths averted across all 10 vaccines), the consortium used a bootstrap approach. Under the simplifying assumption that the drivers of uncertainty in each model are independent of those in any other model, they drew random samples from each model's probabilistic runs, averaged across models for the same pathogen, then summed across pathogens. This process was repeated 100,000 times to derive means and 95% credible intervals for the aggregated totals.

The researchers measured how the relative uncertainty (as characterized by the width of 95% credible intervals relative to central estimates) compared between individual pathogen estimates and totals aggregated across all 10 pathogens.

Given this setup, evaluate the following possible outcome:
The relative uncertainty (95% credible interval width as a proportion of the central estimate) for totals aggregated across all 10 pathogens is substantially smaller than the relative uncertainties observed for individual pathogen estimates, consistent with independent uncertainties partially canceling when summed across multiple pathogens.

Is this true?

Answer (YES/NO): YES